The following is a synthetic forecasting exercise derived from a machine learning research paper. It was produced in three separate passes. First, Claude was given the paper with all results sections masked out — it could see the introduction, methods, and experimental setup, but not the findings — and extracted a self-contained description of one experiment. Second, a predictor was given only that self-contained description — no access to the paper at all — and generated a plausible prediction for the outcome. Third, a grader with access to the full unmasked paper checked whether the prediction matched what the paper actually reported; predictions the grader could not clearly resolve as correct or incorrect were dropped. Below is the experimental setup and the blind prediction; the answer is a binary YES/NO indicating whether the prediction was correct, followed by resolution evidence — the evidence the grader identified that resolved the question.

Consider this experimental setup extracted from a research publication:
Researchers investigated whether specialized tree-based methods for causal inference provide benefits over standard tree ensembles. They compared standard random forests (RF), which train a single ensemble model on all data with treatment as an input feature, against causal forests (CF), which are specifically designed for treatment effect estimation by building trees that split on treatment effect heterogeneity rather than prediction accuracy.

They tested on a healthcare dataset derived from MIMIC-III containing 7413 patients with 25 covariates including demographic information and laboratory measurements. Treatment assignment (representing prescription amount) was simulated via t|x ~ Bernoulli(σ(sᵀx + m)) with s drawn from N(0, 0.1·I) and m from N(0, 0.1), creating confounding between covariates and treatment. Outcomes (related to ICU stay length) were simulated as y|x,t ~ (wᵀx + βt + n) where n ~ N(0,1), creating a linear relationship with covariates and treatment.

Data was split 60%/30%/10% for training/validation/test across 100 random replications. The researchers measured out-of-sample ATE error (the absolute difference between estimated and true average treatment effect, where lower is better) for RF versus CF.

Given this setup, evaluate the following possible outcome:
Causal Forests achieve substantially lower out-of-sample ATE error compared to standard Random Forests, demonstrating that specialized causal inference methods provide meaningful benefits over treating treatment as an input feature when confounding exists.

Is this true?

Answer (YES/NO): YES